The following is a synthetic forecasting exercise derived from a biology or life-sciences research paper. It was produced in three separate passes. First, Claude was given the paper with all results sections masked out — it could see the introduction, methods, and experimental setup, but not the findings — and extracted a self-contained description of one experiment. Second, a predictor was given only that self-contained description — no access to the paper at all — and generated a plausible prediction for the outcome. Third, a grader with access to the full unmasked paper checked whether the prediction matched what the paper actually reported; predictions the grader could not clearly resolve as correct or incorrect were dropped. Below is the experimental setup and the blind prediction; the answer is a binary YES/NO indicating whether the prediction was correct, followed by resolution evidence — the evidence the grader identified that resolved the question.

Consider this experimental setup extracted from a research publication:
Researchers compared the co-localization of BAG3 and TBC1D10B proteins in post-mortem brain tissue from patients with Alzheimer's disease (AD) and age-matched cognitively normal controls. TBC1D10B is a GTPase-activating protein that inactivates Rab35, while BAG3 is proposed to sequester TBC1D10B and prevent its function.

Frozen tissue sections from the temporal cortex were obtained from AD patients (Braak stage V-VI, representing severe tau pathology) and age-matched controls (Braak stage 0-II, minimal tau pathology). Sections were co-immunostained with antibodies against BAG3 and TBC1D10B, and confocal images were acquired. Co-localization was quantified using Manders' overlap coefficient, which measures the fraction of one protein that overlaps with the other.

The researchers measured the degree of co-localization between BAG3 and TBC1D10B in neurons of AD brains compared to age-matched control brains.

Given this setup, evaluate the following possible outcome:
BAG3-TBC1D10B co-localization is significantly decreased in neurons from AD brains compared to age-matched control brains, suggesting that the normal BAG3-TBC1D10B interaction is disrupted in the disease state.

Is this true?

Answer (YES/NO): YES